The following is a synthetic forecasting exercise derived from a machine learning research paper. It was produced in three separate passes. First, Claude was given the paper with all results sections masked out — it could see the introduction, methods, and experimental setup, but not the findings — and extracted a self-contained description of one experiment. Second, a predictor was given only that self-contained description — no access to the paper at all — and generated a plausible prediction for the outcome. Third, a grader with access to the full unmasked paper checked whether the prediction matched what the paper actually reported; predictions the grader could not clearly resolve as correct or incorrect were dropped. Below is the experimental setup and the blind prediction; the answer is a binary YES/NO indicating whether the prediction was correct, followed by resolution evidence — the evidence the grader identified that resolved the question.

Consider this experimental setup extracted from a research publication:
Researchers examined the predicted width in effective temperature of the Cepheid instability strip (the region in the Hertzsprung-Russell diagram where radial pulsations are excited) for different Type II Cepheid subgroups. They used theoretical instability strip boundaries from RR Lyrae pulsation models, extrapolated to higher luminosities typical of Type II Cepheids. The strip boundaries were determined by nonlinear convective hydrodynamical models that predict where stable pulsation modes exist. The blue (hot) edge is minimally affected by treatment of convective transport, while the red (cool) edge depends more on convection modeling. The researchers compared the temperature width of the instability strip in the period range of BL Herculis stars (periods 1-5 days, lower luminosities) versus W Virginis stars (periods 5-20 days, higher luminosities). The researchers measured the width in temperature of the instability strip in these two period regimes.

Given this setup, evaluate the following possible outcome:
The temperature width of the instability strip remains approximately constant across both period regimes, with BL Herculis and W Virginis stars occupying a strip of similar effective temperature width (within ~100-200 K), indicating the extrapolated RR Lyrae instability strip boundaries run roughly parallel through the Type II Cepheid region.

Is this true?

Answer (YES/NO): NO